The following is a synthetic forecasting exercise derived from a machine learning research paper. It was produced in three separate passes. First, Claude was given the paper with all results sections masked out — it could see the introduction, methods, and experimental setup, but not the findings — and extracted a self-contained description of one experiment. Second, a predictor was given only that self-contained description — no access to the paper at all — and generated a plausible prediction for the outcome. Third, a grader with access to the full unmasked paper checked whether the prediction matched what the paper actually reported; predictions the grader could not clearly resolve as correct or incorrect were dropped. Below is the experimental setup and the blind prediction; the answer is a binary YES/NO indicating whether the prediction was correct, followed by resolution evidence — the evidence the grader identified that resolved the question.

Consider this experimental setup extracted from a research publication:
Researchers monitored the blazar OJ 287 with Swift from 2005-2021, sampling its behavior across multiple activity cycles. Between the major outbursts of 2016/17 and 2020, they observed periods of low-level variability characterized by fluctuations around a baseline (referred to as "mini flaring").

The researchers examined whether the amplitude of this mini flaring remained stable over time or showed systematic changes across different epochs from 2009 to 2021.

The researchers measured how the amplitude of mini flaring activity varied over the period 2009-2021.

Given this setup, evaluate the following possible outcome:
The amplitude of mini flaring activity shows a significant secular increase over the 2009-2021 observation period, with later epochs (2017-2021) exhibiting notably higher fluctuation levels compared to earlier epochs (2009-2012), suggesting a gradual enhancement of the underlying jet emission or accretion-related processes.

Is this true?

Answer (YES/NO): NO